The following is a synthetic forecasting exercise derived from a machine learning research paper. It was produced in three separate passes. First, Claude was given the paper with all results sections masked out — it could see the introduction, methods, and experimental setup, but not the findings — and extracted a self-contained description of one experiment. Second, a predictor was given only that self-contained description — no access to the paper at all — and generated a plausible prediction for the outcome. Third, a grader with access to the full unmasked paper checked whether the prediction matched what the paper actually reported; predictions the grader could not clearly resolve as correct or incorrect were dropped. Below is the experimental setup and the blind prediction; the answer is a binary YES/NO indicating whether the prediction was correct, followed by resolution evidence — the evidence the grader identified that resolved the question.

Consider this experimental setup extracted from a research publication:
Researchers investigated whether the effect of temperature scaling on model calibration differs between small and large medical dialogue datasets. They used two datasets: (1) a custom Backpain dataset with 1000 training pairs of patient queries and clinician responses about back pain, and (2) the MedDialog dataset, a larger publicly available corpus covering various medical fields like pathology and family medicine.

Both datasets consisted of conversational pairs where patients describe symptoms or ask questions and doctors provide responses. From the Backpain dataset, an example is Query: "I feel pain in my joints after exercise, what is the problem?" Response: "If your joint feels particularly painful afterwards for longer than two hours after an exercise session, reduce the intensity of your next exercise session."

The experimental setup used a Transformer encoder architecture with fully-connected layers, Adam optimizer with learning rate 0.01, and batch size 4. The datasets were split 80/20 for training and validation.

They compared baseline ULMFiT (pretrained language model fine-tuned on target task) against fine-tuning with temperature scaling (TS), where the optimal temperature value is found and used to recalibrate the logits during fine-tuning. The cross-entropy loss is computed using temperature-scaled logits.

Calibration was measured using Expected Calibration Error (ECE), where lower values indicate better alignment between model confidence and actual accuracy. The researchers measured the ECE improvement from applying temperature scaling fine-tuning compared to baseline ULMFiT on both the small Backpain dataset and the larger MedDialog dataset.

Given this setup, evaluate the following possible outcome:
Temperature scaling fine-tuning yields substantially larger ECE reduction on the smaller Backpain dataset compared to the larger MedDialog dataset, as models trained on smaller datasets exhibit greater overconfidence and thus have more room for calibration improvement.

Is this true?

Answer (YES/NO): NO